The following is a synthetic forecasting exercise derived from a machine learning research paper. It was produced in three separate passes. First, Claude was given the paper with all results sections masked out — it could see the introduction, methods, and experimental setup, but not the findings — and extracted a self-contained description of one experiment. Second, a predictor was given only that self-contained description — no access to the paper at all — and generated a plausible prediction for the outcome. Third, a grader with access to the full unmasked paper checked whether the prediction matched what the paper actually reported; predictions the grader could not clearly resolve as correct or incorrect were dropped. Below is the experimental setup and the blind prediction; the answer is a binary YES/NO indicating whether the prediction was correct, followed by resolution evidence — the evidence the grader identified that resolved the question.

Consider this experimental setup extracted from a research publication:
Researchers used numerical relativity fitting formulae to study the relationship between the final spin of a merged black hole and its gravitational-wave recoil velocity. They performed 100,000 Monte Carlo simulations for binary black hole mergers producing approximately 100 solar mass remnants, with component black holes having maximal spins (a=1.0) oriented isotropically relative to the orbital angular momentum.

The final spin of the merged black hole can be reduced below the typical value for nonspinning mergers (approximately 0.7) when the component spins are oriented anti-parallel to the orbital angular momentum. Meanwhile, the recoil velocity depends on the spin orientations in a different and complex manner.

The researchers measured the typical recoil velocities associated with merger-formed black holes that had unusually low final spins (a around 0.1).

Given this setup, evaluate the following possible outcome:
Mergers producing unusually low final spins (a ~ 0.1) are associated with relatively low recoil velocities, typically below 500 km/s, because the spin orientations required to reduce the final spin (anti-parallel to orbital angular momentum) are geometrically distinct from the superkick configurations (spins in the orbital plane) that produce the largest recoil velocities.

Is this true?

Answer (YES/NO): NO